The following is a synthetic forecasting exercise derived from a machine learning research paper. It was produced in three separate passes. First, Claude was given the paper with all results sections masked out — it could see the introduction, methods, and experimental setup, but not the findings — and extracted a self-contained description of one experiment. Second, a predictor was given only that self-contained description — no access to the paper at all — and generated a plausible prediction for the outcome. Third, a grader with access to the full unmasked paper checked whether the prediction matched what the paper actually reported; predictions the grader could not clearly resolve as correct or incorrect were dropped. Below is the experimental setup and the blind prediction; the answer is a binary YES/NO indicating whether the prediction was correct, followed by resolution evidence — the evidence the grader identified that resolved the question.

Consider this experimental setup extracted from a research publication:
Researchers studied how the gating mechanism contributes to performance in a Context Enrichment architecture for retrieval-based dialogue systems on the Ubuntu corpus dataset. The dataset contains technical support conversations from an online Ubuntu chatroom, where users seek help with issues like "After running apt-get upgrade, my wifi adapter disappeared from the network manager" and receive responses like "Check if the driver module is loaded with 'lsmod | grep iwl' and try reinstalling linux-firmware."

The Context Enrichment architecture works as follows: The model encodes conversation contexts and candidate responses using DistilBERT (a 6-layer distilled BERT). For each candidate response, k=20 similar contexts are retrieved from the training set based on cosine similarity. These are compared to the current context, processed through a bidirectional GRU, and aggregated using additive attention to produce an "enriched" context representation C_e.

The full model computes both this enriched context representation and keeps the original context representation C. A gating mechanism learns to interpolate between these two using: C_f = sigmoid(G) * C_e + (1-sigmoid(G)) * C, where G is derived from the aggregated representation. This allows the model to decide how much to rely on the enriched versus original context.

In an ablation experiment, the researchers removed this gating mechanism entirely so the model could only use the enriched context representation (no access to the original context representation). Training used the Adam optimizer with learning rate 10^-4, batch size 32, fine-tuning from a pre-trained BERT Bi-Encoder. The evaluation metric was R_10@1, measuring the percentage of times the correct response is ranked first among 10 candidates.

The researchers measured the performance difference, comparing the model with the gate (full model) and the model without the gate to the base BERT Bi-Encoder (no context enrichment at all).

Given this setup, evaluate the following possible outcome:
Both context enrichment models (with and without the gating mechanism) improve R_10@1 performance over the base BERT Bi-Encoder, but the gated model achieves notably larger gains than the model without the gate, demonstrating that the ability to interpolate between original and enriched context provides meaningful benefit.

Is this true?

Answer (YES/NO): NO